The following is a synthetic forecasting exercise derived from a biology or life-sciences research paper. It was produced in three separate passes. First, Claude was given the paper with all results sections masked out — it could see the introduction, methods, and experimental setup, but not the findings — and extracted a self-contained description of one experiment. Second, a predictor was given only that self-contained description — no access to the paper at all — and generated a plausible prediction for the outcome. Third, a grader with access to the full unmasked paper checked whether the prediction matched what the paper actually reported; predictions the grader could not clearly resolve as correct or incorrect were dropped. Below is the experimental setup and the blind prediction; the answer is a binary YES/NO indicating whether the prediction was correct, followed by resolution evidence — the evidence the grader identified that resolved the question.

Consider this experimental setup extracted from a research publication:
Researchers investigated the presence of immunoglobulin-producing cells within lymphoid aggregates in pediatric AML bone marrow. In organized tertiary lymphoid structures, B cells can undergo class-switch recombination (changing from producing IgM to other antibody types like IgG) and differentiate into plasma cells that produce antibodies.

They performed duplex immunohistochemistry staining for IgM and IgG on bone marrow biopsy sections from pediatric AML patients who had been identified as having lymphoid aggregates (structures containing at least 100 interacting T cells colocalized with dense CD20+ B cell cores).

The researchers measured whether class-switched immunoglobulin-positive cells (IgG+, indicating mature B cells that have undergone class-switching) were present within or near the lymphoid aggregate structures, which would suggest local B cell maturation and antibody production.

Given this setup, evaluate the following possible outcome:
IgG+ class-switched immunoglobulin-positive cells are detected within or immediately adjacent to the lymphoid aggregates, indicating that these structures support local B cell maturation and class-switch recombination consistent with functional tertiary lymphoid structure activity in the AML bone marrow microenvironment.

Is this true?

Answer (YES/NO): YES